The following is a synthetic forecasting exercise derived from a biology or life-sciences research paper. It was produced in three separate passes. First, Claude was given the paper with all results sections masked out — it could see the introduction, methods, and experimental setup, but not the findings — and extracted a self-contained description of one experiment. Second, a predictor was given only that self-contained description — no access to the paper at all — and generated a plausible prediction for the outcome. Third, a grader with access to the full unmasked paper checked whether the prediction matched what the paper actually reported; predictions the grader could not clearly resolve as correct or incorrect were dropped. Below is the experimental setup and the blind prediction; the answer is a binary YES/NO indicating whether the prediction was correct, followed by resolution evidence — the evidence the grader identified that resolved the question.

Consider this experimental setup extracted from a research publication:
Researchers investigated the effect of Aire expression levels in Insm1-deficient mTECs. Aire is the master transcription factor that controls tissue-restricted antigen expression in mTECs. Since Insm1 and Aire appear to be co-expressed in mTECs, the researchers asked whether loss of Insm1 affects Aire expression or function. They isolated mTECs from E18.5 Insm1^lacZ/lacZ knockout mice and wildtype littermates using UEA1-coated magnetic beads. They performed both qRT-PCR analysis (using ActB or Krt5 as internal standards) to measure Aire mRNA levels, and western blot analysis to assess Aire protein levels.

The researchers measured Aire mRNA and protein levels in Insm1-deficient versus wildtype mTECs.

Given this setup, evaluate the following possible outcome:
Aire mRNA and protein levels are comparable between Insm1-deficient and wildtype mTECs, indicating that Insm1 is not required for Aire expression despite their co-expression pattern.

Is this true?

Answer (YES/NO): NO